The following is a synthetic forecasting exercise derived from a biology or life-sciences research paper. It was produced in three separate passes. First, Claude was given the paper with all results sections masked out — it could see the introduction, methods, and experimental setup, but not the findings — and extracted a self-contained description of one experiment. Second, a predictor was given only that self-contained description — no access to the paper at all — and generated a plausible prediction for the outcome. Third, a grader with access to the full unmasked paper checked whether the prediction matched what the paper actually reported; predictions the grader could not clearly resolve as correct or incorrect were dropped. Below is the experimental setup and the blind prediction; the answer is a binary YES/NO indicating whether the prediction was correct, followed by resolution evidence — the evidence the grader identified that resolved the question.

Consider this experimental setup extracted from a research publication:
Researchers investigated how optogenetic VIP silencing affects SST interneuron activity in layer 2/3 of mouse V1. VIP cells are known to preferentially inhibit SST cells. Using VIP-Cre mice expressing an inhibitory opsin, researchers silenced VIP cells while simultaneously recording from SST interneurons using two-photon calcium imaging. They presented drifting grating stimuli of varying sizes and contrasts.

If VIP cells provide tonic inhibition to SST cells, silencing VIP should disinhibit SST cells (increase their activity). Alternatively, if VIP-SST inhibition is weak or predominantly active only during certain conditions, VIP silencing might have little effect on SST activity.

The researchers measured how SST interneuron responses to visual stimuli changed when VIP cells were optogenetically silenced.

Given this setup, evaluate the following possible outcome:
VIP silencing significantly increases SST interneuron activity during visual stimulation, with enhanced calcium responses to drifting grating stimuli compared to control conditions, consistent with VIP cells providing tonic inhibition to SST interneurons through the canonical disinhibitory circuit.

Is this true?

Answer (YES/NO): YES